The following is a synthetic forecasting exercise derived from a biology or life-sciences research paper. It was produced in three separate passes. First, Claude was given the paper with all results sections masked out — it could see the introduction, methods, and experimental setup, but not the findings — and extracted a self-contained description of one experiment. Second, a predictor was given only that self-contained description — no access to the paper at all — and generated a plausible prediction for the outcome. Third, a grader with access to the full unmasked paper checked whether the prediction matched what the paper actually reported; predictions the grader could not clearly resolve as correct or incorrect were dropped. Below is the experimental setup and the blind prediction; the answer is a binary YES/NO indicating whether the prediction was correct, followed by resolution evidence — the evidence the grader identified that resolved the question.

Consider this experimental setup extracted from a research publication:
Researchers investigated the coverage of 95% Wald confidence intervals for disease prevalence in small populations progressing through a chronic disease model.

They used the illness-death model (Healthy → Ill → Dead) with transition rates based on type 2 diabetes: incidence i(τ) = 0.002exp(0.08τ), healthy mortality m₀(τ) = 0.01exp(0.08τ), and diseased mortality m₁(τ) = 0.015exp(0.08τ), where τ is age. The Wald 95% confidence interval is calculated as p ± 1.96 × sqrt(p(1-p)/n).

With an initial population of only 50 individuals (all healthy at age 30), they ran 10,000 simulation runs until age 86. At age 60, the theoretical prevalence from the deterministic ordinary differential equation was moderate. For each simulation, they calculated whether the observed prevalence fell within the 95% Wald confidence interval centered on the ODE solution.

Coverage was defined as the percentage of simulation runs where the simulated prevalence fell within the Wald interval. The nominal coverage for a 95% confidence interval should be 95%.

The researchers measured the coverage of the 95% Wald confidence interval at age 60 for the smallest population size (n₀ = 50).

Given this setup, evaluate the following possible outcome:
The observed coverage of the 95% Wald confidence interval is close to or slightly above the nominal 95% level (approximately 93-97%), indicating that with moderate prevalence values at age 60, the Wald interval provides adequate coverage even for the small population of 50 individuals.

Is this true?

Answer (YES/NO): YES